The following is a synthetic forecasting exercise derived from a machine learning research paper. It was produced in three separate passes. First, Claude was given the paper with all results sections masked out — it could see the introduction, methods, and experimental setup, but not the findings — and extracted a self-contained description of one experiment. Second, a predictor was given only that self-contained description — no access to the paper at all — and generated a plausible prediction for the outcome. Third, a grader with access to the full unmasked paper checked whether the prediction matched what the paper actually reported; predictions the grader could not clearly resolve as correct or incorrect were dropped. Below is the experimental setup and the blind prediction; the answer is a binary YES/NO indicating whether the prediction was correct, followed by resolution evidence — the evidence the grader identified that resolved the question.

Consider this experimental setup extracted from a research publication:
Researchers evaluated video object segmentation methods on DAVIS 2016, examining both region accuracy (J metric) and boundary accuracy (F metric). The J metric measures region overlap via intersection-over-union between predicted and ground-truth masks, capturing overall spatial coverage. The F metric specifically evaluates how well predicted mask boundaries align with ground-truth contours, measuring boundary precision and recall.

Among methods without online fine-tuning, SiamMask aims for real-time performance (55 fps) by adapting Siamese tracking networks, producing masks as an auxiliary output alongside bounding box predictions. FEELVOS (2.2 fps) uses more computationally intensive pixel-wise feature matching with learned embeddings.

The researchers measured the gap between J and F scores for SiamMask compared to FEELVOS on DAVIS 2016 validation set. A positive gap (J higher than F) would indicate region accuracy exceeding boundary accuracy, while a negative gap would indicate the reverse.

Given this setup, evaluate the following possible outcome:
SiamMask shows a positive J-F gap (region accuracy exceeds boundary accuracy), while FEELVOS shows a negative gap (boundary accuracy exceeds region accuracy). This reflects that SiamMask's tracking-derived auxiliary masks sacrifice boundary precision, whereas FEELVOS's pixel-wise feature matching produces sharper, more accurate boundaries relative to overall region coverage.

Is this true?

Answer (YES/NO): YES